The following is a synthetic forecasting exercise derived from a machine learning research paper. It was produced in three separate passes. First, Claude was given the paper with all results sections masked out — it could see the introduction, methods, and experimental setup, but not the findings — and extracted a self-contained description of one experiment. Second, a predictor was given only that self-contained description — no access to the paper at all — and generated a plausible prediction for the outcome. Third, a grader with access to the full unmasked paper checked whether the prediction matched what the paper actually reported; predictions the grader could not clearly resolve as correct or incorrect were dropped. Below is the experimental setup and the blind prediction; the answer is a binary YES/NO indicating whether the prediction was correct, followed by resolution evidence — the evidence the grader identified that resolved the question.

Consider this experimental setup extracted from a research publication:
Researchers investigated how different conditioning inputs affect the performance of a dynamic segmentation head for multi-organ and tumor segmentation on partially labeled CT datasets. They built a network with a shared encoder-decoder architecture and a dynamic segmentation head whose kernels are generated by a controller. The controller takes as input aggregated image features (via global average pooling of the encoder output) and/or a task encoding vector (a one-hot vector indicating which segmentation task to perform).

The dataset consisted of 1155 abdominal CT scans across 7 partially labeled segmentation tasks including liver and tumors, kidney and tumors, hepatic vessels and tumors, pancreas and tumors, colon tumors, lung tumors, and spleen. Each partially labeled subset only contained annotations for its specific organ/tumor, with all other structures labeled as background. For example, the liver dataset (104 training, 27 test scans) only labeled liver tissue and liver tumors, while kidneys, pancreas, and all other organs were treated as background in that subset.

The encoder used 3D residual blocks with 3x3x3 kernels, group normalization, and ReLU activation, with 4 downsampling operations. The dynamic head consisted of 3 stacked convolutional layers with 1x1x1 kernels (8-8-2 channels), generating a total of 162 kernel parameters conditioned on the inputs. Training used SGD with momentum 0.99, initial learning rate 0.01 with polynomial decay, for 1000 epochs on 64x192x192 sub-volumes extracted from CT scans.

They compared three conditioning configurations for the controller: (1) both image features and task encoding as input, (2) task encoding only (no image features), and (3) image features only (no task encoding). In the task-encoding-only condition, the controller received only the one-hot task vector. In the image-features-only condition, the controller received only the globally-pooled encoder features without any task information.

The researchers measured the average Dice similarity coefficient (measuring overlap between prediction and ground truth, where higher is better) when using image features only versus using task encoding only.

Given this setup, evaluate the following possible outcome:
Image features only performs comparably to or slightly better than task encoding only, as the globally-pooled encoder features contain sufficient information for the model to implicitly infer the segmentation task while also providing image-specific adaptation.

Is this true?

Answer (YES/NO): NO